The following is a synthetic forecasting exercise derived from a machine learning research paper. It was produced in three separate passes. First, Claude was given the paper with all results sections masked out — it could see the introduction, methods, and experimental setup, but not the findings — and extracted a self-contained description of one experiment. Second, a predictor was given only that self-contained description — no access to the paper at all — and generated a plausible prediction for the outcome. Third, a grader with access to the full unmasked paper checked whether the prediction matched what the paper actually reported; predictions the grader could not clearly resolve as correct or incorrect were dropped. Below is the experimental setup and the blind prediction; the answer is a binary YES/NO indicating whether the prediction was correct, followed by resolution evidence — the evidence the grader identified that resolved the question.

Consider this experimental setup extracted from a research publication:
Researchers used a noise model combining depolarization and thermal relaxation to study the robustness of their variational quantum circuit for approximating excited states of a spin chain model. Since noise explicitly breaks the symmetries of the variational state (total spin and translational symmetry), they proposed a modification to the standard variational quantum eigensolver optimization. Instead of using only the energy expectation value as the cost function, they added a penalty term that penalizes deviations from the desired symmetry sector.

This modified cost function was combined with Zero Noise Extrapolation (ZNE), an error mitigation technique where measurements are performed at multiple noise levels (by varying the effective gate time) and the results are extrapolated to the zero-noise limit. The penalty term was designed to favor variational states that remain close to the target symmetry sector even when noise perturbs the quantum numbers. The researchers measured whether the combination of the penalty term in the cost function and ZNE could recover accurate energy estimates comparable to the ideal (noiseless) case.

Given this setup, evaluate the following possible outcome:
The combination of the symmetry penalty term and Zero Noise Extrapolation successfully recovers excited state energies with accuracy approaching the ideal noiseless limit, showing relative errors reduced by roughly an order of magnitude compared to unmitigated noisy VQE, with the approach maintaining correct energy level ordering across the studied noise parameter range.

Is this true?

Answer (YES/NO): YES